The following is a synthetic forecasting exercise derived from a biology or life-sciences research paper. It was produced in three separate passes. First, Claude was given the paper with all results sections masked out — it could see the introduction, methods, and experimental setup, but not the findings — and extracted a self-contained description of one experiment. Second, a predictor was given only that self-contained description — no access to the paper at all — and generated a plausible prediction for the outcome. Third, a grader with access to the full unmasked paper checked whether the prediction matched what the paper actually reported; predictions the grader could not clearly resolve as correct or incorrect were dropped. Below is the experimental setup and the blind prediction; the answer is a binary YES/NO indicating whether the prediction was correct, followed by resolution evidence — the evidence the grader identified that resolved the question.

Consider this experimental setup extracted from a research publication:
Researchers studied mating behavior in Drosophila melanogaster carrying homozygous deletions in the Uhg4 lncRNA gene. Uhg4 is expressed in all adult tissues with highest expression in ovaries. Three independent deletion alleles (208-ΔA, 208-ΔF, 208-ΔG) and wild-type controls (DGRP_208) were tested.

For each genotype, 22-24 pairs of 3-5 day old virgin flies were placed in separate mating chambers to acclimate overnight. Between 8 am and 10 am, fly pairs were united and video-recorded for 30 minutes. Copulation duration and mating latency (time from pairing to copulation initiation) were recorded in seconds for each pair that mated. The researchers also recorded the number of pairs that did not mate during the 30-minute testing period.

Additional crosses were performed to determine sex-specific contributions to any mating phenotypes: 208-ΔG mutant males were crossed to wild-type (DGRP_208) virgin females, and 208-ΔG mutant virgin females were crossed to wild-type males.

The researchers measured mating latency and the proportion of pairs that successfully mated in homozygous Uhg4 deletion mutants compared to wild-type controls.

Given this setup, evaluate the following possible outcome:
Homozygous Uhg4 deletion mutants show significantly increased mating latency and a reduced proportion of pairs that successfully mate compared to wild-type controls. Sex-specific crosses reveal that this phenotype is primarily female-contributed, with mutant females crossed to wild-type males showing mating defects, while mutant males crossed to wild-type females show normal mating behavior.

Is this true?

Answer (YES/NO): NO